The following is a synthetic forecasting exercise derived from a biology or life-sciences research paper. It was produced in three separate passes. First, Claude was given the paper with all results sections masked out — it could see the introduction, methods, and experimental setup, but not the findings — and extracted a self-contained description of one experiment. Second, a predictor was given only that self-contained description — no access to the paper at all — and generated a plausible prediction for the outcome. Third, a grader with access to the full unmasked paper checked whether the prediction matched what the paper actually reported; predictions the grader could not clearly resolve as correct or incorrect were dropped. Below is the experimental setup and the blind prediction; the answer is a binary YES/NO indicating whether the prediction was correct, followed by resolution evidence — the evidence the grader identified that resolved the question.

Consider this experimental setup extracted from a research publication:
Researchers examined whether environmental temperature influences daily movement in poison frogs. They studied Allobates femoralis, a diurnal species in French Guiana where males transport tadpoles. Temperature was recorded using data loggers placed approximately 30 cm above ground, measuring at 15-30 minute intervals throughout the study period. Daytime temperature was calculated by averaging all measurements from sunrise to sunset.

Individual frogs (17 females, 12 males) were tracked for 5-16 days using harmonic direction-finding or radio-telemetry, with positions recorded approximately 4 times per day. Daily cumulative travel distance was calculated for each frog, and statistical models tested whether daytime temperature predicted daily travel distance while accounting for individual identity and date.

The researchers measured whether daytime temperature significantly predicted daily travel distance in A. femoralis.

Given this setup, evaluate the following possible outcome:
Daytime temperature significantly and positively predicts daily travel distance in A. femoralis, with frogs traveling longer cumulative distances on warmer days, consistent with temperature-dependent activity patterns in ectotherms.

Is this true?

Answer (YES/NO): NO